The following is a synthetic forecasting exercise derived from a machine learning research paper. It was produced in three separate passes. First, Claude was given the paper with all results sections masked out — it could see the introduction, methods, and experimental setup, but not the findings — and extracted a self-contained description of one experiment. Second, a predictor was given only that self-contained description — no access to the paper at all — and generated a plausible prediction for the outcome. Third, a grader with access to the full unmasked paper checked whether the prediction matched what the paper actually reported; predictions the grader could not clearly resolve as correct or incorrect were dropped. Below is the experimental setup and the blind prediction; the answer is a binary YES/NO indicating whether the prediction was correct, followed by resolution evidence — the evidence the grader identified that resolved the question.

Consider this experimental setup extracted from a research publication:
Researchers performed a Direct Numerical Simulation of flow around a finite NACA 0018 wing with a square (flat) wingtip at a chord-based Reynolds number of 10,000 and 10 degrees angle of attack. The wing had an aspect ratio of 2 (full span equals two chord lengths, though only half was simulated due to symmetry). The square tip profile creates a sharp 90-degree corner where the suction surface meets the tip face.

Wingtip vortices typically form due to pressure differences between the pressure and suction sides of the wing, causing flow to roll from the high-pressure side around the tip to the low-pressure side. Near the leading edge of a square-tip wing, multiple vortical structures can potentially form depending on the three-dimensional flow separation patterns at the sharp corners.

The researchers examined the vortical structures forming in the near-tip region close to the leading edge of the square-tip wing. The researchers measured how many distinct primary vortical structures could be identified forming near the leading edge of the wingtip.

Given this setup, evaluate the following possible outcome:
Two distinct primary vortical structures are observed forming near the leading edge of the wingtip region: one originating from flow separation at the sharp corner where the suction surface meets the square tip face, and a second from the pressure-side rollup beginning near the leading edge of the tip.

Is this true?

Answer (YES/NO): NO